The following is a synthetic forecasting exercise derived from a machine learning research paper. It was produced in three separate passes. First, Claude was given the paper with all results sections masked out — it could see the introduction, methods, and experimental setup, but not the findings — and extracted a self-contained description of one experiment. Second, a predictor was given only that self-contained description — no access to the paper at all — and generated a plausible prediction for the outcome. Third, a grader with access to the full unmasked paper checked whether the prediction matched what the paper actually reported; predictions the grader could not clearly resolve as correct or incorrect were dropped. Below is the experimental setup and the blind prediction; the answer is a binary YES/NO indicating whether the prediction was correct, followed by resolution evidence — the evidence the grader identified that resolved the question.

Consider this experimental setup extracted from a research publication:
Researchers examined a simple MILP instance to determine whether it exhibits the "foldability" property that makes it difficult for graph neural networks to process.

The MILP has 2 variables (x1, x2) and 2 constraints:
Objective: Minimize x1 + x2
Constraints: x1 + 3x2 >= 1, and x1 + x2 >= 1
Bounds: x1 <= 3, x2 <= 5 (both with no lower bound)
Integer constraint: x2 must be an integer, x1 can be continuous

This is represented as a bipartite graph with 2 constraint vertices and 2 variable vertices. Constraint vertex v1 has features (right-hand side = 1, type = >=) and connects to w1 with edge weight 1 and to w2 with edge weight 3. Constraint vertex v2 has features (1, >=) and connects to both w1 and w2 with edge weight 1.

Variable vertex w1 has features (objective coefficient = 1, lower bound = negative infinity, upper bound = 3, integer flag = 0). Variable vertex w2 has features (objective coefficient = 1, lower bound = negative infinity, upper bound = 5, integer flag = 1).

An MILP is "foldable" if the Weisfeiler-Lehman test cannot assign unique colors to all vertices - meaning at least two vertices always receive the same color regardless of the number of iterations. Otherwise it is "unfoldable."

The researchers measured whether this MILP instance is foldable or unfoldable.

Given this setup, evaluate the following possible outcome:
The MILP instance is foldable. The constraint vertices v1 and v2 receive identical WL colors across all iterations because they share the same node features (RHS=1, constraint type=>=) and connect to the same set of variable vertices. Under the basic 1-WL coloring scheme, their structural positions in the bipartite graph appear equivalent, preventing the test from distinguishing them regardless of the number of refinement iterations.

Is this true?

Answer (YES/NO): NO